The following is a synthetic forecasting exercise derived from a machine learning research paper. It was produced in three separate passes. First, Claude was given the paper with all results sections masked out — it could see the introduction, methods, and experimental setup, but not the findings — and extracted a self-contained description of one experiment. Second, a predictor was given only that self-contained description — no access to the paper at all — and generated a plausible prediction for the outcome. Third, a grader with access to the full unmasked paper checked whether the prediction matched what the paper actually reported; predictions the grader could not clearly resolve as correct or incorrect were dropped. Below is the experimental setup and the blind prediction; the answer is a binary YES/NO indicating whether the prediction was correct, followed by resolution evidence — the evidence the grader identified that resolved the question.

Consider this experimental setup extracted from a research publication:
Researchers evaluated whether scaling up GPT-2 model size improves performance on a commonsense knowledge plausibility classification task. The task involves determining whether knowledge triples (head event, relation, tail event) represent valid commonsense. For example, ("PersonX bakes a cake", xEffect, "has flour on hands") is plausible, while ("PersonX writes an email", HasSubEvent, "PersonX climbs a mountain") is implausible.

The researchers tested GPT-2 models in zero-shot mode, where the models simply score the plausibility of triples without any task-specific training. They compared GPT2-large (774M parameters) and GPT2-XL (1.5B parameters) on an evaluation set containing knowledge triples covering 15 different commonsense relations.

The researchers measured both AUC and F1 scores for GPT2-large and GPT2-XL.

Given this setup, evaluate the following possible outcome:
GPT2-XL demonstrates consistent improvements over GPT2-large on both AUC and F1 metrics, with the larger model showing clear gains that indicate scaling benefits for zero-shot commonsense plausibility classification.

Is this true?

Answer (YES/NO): NO